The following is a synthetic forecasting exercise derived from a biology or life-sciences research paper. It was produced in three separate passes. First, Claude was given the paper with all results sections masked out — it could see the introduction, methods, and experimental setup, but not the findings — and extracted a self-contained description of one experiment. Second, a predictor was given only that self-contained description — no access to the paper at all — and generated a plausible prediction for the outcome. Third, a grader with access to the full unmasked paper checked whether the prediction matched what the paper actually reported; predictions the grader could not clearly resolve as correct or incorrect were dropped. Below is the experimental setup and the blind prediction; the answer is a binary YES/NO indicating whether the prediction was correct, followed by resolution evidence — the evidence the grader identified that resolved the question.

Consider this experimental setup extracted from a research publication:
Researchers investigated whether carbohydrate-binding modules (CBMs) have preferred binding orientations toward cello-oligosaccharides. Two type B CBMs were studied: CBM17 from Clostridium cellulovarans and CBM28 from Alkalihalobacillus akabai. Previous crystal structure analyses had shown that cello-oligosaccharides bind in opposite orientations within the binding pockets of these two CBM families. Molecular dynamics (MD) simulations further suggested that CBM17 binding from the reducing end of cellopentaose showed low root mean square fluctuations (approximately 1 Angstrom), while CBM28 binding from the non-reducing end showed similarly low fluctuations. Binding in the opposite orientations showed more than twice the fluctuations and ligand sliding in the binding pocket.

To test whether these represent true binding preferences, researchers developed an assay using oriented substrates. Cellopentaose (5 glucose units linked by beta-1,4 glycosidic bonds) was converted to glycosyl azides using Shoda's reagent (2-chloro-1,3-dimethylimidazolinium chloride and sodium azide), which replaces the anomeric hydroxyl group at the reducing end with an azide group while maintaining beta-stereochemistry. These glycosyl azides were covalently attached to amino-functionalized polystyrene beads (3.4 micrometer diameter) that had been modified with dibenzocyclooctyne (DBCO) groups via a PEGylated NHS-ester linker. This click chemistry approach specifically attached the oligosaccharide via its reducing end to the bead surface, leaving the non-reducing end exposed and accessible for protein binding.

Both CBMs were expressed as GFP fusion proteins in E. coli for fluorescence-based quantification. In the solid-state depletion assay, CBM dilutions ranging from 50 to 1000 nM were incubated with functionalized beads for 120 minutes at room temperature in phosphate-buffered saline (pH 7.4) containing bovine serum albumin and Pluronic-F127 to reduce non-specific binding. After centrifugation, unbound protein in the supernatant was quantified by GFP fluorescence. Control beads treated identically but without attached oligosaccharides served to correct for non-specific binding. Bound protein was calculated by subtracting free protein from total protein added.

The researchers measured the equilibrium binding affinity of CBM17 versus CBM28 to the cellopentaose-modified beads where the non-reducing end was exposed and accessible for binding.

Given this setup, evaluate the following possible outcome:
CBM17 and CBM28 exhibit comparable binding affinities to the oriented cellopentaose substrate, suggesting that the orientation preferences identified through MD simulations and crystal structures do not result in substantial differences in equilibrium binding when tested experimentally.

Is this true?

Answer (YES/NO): NO